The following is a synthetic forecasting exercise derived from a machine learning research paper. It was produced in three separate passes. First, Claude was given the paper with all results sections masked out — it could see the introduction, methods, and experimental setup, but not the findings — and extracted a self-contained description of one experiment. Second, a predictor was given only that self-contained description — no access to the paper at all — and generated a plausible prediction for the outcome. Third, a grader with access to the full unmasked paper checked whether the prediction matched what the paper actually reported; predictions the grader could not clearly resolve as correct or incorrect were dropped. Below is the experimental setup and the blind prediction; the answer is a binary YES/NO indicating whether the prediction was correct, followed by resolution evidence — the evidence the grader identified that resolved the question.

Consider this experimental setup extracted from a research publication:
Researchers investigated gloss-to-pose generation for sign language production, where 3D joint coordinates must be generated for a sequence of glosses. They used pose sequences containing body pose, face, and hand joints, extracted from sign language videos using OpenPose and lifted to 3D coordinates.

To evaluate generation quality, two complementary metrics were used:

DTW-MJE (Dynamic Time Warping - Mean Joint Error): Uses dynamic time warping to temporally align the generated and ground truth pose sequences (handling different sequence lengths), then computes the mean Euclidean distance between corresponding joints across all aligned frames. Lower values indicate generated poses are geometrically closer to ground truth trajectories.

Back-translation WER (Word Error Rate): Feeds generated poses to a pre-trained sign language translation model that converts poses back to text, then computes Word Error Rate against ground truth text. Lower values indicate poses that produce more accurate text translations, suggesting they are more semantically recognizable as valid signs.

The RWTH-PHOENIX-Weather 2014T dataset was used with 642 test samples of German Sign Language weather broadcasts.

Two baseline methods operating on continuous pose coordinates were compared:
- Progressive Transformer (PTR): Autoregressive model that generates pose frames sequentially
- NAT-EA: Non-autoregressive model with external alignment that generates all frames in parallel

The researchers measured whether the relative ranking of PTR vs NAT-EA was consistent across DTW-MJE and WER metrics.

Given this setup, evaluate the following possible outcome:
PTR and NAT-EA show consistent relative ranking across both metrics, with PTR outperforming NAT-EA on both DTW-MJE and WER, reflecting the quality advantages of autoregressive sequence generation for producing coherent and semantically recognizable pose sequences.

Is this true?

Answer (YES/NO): NO